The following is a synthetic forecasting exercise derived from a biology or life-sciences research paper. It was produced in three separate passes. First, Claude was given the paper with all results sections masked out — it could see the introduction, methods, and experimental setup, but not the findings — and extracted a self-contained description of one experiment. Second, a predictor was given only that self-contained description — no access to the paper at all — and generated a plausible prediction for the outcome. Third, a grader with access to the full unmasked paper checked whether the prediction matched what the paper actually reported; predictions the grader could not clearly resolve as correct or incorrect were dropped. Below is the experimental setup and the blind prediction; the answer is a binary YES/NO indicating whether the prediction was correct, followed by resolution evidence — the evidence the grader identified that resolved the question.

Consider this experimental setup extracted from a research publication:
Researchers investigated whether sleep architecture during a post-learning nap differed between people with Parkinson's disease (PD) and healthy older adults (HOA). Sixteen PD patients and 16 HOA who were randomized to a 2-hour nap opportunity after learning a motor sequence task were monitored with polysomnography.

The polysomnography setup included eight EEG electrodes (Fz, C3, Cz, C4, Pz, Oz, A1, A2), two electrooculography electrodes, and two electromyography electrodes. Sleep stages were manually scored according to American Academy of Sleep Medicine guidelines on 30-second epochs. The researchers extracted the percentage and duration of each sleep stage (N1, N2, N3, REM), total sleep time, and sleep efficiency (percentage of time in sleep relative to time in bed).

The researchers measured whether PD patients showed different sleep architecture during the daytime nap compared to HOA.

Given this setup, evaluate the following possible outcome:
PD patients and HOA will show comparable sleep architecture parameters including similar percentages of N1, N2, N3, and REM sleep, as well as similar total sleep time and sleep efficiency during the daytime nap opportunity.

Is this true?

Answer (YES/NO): YES